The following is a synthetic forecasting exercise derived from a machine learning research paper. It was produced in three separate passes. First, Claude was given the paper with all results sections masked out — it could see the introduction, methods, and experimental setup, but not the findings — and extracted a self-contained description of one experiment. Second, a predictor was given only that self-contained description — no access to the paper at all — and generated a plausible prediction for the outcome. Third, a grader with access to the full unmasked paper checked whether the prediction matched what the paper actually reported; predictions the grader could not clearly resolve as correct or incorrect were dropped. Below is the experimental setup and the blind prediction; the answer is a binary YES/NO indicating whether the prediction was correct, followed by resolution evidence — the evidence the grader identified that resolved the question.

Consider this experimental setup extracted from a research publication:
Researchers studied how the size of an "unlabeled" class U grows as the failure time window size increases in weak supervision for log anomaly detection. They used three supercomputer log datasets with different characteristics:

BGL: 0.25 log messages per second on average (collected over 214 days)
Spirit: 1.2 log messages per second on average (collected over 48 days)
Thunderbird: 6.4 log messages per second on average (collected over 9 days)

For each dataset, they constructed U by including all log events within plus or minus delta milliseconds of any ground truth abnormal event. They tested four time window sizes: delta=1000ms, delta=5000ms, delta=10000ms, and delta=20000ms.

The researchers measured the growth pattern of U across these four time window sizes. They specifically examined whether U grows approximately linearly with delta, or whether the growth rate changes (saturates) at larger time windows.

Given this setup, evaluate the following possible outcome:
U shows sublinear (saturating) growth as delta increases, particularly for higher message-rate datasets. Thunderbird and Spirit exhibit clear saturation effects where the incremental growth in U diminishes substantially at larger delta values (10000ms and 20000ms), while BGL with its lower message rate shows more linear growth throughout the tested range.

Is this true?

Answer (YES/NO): NO